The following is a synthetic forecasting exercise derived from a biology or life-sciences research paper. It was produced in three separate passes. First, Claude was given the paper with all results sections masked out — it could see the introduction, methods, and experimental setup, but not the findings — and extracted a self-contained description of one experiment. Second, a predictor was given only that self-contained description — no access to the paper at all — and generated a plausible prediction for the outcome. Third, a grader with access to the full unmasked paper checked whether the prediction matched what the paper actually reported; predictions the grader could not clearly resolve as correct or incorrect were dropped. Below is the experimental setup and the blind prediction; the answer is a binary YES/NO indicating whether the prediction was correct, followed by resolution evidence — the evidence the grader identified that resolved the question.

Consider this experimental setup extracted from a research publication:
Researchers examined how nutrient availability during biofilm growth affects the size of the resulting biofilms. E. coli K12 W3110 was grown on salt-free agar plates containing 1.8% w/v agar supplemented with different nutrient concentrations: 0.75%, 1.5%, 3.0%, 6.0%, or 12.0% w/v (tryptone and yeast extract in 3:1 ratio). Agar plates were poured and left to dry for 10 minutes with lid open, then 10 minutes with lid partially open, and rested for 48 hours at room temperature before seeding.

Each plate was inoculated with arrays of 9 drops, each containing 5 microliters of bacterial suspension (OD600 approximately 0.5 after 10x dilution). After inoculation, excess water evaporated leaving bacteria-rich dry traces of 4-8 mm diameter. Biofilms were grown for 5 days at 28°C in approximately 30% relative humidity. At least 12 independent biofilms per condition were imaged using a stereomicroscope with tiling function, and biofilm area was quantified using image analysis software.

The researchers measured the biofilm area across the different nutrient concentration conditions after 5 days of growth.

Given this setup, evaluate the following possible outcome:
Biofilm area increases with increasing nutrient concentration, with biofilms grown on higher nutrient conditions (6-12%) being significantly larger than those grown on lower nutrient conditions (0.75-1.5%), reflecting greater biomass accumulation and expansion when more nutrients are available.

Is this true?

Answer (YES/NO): NO